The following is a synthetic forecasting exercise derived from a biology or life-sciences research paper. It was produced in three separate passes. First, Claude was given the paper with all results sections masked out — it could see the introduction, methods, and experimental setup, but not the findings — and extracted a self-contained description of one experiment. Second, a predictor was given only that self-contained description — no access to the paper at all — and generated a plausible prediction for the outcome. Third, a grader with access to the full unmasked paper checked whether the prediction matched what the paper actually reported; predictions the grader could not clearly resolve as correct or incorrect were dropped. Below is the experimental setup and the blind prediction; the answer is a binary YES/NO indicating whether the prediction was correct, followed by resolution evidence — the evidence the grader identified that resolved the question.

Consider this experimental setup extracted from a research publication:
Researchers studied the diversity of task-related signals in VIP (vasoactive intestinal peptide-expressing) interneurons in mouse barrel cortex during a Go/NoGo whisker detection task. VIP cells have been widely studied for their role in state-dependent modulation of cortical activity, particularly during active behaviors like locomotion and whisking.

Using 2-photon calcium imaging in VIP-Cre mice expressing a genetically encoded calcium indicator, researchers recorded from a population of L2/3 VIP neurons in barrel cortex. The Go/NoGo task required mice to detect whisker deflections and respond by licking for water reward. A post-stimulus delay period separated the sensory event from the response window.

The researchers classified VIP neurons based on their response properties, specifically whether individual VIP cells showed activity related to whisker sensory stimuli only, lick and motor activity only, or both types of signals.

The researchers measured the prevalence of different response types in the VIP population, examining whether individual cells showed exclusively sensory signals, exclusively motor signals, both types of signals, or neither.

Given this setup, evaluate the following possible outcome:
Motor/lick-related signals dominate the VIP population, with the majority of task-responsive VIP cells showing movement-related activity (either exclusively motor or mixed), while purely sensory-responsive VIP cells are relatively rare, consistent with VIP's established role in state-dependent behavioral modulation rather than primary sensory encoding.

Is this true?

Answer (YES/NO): NO